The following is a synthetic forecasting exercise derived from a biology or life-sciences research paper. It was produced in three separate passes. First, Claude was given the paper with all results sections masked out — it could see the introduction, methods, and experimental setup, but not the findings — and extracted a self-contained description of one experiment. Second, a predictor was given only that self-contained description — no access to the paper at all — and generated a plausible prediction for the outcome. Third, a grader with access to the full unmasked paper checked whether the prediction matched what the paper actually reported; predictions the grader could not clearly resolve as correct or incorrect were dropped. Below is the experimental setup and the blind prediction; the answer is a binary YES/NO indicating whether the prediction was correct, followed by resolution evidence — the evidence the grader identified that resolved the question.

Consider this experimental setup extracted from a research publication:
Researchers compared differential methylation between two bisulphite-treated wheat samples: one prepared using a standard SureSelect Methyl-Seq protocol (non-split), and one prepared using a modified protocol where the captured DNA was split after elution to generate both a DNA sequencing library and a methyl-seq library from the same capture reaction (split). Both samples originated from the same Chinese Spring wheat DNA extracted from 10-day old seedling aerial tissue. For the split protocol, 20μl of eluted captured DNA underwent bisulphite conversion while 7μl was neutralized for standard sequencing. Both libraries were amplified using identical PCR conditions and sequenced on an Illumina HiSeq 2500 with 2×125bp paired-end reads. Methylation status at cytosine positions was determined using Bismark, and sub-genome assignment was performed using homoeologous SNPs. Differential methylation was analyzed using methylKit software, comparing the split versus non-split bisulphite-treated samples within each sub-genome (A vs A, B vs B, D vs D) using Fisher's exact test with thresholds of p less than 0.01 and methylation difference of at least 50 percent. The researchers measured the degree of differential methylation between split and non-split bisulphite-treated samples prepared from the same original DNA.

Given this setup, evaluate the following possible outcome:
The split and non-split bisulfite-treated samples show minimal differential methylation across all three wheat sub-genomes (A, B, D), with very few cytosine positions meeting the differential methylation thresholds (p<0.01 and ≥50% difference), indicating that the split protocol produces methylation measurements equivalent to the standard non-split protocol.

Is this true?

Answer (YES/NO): YES